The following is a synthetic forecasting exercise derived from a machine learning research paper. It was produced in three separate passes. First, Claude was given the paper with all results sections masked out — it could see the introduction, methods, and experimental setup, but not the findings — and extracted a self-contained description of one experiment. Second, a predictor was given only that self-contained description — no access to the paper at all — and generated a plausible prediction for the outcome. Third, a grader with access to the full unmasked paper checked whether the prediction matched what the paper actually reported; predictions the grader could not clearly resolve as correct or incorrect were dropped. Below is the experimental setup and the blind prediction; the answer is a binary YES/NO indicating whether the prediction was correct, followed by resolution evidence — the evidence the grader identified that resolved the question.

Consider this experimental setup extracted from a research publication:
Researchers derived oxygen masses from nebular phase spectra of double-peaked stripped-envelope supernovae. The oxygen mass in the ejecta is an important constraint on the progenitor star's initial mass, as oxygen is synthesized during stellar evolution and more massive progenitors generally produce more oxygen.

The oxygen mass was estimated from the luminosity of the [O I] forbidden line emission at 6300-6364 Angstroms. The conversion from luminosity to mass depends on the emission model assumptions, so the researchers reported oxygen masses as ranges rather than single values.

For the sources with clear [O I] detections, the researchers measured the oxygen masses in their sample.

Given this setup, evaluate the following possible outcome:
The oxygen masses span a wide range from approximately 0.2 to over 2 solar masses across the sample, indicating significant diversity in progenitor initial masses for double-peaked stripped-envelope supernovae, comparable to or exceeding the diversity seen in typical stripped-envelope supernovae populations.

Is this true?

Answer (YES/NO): NO